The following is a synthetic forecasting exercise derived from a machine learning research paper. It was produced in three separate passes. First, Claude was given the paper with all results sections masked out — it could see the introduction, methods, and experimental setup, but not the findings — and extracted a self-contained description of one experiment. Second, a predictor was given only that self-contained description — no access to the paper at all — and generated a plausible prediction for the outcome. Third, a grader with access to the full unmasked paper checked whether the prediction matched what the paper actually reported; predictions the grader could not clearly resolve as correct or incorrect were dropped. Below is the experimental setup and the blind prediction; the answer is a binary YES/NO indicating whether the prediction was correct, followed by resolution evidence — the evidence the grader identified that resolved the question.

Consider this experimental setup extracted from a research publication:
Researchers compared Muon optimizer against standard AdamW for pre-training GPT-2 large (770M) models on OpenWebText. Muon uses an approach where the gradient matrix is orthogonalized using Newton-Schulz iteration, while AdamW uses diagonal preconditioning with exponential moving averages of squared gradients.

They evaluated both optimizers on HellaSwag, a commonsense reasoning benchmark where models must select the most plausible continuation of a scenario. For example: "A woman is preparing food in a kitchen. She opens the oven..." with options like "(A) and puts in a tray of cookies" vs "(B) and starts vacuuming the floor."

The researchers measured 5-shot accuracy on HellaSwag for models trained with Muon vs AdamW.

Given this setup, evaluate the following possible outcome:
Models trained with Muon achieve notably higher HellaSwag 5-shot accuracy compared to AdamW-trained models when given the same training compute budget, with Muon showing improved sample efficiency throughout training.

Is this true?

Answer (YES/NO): NO